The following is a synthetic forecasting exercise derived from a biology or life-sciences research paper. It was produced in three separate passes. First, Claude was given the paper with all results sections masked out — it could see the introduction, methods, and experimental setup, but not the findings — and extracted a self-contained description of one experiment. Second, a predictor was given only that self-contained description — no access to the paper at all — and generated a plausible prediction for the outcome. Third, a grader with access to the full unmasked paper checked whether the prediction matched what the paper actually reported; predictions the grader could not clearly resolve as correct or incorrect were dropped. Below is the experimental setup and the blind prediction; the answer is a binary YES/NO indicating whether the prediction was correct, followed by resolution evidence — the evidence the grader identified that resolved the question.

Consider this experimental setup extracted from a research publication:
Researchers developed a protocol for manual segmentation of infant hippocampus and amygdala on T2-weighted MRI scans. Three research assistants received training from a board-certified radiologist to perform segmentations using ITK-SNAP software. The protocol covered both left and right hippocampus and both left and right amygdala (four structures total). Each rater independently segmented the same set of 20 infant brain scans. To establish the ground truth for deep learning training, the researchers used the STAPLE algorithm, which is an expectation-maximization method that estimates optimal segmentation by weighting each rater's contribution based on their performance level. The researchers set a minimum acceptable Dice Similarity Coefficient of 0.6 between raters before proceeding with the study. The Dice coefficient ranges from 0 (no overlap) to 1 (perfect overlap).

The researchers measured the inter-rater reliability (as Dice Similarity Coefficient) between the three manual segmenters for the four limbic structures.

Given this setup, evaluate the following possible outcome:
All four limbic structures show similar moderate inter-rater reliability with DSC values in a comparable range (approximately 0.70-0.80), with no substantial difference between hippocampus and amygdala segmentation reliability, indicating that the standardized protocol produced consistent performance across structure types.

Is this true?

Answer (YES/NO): NO